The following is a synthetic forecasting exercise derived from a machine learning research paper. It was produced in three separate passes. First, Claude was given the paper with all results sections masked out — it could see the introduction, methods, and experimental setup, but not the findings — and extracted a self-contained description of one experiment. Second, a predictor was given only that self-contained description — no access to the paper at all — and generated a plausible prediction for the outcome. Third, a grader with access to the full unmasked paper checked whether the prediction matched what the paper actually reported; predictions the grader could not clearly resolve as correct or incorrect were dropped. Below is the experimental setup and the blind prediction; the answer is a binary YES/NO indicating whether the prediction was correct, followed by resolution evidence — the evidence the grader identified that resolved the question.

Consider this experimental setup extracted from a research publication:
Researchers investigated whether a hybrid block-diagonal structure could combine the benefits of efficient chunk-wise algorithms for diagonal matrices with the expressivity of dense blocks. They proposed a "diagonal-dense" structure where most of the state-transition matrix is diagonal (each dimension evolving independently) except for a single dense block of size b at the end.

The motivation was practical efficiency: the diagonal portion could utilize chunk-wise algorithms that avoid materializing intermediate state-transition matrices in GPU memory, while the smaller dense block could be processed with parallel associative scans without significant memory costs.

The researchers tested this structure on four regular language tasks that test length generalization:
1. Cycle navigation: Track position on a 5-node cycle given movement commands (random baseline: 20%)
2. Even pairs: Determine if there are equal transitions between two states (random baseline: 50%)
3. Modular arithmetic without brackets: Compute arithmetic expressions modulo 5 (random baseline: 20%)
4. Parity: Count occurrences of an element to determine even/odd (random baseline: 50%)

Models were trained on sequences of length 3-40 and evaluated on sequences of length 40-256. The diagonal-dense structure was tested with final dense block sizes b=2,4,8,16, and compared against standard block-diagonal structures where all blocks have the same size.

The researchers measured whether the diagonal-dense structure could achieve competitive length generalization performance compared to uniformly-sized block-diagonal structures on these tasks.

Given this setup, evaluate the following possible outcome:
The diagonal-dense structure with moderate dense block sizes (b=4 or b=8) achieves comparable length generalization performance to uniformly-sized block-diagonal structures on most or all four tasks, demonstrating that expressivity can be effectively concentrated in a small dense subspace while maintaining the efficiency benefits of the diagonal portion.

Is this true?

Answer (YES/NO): NO